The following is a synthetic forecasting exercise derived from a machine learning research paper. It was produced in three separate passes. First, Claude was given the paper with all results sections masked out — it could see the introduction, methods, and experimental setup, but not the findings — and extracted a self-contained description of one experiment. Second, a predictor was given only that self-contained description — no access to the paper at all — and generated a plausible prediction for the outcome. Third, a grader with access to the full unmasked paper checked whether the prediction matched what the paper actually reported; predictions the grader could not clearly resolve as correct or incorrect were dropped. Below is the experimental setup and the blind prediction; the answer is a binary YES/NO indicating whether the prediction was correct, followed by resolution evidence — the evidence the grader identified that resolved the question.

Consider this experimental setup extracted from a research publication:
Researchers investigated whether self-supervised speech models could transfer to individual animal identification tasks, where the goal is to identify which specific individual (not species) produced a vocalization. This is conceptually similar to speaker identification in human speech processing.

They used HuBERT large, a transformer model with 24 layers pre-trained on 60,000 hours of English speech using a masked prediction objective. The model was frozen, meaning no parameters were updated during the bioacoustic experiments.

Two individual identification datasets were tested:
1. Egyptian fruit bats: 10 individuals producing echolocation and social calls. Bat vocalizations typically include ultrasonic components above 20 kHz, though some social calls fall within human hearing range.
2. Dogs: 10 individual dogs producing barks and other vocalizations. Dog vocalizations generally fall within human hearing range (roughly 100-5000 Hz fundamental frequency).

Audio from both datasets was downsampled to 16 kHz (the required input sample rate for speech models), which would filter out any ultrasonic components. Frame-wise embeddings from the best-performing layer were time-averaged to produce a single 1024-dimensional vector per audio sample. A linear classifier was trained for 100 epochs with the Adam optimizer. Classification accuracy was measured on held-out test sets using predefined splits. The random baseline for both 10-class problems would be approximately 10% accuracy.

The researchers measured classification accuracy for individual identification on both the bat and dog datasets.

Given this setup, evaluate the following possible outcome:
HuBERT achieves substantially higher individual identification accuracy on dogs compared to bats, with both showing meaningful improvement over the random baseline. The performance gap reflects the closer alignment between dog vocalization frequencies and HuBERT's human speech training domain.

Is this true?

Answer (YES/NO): NO